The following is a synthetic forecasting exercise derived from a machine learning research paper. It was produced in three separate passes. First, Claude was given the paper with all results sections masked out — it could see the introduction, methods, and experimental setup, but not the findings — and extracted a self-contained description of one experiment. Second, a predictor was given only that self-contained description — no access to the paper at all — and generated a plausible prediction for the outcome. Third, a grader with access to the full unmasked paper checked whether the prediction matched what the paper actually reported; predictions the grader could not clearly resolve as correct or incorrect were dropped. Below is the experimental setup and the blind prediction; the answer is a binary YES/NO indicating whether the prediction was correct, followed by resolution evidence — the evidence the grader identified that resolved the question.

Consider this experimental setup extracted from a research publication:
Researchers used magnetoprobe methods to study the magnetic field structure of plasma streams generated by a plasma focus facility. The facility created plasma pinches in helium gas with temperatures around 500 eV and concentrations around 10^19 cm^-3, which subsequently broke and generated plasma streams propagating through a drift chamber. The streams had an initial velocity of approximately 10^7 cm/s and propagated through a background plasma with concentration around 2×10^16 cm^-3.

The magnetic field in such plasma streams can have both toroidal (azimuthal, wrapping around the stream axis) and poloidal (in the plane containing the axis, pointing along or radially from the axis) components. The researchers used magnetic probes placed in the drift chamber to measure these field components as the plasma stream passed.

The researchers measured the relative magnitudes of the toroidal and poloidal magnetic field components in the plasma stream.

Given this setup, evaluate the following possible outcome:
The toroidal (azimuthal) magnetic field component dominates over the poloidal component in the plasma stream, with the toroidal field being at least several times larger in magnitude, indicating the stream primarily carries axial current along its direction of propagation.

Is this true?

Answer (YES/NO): YES